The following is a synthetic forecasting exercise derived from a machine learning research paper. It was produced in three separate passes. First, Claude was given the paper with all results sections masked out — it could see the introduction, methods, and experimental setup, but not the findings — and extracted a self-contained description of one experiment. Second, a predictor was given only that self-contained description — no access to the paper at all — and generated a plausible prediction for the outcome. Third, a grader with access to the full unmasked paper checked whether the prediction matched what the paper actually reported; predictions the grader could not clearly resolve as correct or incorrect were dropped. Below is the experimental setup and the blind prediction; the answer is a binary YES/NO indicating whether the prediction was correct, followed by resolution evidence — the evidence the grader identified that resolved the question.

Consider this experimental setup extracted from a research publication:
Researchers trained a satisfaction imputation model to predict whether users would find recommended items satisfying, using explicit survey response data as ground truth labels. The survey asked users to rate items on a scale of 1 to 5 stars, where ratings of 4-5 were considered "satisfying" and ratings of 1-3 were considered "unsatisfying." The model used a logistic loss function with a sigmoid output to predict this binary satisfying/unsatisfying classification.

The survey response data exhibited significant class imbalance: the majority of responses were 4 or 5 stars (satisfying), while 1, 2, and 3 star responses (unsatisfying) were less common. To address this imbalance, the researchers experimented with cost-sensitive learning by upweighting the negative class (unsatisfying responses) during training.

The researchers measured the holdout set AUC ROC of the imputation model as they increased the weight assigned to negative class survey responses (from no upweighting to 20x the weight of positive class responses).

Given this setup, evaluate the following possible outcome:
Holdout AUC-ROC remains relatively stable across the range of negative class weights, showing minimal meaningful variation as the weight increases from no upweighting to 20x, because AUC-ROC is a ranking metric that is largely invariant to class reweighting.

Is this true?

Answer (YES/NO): NO